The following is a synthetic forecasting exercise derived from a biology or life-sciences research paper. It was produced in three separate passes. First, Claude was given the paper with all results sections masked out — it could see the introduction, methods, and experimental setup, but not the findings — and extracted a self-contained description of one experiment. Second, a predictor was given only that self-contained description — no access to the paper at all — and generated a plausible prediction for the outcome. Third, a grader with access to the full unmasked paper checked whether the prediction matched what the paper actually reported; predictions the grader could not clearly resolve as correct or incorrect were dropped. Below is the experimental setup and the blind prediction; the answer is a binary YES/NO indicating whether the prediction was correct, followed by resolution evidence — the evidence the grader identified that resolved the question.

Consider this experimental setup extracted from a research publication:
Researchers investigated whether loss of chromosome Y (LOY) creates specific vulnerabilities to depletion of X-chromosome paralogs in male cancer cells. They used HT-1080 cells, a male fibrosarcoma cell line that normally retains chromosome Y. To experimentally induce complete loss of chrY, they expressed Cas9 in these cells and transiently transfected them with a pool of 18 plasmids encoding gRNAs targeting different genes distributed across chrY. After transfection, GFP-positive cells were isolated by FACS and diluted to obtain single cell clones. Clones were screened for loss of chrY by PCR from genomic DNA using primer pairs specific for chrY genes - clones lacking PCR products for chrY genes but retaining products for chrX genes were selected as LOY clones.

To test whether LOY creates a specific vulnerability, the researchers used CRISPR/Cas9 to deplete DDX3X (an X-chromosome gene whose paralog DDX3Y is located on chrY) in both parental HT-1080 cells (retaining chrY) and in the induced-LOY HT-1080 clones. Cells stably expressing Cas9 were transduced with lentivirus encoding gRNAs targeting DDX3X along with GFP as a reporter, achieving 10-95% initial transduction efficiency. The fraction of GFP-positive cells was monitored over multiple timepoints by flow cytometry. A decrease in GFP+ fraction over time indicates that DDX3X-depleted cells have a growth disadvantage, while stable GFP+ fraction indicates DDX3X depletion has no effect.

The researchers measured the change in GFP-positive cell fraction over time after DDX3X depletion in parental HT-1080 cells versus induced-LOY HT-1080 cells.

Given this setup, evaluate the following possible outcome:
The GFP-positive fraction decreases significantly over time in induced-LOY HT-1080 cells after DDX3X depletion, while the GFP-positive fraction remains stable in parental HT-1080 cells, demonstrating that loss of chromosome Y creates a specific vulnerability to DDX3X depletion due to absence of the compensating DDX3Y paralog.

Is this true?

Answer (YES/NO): YES